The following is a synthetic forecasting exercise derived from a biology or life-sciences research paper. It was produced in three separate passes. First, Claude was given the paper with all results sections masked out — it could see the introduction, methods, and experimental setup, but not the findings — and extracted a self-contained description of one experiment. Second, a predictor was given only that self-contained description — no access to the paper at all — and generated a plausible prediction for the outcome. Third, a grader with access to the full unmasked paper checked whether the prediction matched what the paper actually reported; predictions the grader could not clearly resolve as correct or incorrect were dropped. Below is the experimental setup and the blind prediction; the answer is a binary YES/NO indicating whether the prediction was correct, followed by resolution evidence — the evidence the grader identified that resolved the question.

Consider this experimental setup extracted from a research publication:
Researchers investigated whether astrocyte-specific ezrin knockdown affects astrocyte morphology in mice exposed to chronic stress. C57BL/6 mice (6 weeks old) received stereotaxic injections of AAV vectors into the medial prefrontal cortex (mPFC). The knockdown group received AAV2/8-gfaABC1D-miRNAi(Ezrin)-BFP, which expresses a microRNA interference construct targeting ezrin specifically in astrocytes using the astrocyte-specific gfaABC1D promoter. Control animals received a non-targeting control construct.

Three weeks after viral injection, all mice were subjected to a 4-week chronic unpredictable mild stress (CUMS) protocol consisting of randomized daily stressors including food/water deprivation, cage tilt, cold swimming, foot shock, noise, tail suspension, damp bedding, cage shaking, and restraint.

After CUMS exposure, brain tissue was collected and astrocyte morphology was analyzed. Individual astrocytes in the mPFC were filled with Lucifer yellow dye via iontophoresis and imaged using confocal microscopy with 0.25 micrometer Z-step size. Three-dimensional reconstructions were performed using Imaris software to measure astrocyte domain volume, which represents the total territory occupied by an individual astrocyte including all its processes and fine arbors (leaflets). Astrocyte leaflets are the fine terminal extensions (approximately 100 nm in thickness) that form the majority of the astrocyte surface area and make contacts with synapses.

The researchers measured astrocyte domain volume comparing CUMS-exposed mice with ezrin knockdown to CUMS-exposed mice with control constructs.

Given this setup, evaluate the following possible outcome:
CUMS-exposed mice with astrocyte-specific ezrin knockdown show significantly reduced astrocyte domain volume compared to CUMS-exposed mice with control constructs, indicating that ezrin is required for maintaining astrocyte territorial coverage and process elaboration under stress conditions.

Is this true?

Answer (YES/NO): NO